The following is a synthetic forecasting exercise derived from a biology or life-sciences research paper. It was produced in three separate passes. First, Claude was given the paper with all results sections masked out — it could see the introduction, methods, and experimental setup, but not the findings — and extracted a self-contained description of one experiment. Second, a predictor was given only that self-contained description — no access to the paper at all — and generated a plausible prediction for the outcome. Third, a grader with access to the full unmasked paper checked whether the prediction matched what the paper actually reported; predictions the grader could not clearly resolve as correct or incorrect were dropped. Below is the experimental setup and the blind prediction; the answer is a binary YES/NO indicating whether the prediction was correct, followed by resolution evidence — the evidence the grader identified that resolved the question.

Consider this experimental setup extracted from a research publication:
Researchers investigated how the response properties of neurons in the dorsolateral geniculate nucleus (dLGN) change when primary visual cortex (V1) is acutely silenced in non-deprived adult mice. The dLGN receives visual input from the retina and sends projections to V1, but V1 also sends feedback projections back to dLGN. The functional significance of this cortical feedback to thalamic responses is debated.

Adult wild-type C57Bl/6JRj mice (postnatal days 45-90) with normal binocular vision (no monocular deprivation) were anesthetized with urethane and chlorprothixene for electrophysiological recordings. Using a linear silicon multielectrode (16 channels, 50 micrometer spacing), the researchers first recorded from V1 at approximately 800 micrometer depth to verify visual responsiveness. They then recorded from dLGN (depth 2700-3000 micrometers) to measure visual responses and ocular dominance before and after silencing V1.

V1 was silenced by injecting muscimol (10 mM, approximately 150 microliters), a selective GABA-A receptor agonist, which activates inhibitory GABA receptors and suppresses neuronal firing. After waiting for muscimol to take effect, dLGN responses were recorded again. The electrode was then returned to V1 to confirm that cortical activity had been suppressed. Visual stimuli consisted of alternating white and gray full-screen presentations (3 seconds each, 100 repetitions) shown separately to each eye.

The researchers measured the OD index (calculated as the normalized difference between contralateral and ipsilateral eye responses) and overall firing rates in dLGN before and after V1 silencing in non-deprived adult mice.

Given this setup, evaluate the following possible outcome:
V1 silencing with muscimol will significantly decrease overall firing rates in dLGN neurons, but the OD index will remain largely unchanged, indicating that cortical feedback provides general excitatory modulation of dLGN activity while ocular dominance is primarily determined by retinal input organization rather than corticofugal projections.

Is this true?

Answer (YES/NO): NO